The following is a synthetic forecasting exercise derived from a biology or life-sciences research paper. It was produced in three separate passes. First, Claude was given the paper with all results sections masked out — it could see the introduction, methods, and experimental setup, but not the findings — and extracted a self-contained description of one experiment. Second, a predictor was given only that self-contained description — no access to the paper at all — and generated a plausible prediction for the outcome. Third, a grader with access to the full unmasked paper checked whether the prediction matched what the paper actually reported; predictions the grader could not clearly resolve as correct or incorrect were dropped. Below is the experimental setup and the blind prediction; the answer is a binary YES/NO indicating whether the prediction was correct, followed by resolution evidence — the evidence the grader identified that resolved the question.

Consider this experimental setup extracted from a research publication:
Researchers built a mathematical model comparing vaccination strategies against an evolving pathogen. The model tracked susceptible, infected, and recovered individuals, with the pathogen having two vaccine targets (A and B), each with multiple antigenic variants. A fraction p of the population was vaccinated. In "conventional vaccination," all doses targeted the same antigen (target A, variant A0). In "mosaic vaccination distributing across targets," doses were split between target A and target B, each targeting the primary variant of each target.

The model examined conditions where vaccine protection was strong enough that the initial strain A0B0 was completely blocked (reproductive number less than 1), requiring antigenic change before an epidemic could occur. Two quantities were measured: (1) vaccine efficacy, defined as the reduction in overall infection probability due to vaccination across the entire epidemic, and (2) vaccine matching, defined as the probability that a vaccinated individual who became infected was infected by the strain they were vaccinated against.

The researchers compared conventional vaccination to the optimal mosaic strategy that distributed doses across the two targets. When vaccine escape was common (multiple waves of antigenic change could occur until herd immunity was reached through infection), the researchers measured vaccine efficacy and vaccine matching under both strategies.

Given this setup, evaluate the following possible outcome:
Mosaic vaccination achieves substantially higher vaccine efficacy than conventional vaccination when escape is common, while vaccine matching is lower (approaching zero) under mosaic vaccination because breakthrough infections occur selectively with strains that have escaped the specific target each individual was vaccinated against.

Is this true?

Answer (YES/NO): NO